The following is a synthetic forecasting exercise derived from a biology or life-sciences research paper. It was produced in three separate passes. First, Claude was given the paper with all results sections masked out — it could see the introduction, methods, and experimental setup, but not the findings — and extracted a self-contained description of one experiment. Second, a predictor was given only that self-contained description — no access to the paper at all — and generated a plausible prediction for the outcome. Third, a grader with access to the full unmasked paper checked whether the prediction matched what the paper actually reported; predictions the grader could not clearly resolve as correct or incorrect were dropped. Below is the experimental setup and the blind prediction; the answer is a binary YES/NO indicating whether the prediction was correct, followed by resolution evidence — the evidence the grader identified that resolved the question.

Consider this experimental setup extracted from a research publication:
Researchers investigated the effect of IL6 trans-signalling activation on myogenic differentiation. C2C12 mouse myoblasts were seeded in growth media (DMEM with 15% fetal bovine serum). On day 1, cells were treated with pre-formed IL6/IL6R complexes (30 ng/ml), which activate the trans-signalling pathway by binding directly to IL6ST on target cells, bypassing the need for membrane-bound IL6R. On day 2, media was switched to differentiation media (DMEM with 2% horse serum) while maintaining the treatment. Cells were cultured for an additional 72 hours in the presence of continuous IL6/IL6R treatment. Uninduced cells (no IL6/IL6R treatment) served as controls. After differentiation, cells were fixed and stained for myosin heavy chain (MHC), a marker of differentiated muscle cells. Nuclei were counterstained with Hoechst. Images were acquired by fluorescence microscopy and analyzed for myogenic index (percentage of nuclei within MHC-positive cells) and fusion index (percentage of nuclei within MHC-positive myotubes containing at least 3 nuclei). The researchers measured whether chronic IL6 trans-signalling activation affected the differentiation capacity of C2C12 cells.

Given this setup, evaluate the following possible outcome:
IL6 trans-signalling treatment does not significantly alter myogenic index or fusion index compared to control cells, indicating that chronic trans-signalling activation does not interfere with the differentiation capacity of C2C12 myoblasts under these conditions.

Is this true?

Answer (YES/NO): NO